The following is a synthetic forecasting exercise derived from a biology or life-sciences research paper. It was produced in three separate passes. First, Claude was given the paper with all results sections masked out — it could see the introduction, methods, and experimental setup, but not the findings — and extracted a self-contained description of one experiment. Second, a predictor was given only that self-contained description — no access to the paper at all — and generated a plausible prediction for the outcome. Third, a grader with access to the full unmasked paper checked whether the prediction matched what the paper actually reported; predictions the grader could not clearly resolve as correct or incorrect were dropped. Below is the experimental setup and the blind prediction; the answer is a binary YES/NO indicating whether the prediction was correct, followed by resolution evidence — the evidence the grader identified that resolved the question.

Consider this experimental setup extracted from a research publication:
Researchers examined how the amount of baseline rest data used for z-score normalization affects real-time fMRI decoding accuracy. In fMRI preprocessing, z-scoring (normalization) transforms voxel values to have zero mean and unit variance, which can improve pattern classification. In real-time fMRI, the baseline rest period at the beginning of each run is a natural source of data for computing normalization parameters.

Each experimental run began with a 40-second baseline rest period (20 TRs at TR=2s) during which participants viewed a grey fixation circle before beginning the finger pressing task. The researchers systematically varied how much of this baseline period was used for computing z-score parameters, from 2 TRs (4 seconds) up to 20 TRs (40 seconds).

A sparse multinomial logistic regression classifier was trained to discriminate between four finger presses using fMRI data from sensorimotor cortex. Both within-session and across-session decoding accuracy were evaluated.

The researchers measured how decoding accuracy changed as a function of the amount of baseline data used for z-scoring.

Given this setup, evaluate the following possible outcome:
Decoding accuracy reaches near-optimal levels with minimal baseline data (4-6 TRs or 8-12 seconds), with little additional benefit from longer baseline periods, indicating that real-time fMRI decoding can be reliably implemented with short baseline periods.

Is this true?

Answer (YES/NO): NO